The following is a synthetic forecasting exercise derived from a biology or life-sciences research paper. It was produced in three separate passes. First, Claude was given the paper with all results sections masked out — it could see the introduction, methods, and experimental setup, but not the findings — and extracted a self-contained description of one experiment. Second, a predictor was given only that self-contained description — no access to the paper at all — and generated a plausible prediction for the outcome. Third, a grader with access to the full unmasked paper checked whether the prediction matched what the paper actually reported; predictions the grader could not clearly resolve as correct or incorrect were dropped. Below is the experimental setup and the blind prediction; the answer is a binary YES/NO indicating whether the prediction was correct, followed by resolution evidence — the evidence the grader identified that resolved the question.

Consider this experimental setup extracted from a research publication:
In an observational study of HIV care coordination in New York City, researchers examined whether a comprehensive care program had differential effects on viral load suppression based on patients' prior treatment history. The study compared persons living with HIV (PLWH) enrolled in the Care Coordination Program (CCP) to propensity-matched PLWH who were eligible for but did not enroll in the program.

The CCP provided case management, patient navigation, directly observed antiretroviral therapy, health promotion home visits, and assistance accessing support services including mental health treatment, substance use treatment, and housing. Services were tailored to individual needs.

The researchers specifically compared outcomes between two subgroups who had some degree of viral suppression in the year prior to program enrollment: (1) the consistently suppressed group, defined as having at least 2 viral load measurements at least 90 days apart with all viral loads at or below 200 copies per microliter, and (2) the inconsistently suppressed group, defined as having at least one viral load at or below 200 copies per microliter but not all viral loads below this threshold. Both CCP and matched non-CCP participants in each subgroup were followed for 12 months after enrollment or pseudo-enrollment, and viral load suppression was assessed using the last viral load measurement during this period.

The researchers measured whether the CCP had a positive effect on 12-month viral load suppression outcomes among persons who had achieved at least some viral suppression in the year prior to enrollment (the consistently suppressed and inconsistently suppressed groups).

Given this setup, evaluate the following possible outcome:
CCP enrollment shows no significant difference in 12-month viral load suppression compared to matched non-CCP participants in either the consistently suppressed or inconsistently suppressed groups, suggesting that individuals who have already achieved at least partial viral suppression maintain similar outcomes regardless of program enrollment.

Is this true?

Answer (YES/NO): YES